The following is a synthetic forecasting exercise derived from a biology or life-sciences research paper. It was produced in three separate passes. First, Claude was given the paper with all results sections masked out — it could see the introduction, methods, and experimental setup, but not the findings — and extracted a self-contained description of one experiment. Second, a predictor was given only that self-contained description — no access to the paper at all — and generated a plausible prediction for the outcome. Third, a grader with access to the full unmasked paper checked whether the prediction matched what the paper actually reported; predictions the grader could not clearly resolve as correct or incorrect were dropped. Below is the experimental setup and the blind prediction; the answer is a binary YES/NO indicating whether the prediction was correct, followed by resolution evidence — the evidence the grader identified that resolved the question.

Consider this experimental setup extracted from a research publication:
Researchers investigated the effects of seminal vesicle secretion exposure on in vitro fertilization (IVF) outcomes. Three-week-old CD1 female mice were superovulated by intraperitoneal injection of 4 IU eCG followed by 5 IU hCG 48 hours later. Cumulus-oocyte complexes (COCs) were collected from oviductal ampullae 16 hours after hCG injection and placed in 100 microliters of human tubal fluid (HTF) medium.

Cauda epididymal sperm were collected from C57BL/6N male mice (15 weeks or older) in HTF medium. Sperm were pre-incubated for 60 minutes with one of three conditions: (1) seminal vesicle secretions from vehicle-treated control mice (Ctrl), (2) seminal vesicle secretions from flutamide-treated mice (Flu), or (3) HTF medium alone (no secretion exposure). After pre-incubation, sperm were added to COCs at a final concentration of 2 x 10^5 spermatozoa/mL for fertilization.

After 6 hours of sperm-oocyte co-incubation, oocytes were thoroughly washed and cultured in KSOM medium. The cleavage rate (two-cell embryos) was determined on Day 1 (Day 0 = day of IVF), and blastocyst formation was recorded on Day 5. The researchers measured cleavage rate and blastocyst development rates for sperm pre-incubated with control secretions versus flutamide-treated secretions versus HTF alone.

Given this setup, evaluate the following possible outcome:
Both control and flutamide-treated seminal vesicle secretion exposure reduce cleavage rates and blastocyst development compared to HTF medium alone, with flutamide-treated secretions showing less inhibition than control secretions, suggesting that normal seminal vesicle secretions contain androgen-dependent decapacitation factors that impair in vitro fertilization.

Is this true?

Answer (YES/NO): NO